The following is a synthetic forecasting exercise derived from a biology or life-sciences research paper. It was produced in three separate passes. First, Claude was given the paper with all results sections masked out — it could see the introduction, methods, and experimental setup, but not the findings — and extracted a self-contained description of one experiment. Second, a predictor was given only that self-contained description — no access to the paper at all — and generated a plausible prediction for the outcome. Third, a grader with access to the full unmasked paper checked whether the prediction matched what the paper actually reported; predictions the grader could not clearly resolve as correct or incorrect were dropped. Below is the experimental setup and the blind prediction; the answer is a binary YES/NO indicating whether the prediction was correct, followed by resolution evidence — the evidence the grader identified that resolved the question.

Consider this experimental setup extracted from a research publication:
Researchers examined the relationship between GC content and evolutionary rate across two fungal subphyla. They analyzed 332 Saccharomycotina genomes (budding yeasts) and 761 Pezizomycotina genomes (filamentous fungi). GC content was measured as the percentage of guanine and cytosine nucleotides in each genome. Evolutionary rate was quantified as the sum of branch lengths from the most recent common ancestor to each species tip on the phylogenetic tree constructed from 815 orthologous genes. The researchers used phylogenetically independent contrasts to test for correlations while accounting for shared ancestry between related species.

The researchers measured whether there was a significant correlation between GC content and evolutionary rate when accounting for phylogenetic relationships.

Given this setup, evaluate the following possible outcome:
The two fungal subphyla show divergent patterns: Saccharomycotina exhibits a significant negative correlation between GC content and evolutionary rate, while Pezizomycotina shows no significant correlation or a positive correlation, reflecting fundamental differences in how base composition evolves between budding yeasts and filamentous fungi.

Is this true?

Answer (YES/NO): YES